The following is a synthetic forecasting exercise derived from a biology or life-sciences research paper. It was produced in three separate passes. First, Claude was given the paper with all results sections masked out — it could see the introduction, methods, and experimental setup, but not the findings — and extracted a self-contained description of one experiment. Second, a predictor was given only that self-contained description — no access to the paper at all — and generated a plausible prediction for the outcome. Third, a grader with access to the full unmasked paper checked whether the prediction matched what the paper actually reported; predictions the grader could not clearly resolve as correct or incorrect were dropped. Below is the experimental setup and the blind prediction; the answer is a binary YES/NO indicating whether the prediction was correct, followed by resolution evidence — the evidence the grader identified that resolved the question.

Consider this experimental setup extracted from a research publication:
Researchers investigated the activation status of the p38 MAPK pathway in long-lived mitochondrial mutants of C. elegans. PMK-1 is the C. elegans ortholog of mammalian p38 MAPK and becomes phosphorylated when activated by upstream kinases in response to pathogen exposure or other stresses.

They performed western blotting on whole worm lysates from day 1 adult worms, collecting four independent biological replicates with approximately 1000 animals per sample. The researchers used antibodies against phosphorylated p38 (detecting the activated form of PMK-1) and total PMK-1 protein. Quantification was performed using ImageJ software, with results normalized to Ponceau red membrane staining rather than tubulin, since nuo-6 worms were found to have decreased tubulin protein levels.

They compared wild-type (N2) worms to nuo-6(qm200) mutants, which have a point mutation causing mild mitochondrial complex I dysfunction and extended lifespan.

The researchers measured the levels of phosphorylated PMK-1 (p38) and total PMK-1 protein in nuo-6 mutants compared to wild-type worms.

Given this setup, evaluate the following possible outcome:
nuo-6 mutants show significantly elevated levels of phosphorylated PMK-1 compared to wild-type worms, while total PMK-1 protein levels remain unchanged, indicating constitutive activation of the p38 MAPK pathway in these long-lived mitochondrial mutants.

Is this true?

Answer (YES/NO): NO